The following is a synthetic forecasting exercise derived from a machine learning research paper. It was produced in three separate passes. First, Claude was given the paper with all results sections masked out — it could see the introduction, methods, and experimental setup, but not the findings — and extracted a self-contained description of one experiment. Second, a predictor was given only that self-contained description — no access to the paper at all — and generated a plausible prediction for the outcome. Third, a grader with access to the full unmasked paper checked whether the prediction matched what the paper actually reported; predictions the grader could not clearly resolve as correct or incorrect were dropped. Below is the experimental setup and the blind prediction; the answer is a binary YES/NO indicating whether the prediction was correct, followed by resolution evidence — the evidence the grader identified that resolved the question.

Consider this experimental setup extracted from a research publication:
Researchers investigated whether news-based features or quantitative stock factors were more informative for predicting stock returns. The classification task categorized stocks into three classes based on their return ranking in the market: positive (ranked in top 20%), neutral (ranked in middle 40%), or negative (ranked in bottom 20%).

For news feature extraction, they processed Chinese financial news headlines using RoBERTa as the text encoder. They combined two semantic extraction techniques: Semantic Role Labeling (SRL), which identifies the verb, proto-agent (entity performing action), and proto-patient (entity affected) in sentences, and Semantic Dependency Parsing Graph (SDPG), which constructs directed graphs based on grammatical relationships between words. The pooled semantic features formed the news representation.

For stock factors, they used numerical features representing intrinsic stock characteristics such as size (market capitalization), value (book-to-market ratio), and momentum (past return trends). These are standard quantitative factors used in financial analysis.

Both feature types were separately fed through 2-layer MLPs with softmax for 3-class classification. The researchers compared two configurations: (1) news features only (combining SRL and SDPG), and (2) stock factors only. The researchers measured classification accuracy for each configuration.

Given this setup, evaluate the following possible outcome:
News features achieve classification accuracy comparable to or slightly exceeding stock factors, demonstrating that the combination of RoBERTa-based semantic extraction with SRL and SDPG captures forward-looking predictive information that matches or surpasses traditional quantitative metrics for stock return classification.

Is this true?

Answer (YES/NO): YES